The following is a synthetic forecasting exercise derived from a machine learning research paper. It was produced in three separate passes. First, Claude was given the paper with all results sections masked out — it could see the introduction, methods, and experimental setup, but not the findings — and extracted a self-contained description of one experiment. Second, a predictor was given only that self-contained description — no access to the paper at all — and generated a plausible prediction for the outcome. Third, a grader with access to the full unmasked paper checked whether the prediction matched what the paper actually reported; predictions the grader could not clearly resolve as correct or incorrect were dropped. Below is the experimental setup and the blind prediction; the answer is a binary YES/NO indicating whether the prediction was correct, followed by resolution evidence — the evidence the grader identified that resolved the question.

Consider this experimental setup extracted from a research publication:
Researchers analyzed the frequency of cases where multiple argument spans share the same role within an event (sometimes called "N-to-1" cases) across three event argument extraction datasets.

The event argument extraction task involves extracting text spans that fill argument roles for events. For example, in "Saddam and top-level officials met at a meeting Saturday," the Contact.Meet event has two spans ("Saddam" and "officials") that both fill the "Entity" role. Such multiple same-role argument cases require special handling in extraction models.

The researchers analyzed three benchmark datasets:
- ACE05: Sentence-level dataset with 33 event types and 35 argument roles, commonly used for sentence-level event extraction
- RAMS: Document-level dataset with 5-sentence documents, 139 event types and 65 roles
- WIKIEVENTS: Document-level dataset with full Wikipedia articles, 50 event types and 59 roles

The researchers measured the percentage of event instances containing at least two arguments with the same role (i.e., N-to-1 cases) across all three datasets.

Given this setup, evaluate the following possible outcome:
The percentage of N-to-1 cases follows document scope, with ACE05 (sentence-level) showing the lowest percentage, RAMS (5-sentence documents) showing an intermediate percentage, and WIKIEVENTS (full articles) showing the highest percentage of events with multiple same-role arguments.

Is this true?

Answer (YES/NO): NO